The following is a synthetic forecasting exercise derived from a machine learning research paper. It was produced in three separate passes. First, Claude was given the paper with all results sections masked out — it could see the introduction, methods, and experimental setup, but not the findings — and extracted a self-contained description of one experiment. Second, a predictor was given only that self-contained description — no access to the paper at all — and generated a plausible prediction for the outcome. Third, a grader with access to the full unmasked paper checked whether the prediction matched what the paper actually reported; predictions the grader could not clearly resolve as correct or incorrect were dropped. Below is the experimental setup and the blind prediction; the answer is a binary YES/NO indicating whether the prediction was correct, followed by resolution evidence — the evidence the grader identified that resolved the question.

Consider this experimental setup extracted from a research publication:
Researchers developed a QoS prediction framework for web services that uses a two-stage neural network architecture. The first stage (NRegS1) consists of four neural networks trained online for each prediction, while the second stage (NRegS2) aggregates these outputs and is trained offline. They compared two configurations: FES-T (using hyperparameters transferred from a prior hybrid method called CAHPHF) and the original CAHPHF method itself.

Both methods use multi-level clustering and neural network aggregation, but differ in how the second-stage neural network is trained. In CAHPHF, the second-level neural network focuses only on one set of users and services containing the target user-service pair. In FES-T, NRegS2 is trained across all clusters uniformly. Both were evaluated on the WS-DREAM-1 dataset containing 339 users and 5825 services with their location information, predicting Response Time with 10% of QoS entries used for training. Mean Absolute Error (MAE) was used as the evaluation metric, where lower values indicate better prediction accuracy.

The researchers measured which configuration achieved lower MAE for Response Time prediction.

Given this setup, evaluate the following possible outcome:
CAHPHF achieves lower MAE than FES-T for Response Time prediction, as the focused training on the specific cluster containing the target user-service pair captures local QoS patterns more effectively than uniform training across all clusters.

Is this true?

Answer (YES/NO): YES